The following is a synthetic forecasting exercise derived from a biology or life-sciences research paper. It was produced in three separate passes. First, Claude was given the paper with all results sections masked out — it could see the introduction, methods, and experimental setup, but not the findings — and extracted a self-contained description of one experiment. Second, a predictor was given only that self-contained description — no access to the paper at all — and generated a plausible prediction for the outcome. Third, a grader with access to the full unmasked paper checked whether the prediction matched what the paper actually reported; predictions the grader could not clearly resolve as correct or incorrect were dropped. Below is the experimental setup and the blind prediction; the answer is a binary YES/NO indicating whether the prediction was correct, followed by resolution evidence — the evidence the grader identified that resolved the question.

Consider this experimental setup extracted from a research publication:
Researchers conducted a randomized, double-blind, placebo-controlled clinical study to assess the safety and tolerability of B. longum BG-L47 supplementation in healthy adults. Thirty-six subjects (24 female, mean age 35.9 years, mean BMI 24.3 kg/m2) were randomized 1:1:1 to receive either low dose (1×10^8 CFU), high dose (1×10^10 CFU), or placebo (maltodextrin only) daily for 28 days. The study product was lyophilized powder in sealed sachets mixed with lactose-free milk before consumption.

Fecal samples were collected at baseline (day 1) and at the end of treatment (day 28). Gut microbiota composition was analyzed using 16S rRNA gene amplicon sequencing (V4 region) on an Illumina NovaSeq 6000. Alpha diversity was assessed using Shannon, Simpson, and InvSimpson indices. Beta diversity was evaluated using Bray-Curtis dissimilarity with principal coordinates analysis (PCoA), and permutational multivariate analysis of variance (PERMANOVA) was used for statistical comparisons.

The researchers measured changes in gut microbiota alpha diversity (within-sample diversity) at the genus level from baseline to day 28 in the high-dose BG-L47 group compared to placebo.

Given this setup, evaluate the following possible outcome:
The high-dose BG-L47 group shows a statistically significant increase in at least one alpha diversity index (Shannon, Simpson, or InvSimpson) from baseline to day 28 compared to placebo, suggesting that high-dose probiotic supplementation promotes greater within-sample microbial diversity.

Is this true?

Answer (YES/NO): NO